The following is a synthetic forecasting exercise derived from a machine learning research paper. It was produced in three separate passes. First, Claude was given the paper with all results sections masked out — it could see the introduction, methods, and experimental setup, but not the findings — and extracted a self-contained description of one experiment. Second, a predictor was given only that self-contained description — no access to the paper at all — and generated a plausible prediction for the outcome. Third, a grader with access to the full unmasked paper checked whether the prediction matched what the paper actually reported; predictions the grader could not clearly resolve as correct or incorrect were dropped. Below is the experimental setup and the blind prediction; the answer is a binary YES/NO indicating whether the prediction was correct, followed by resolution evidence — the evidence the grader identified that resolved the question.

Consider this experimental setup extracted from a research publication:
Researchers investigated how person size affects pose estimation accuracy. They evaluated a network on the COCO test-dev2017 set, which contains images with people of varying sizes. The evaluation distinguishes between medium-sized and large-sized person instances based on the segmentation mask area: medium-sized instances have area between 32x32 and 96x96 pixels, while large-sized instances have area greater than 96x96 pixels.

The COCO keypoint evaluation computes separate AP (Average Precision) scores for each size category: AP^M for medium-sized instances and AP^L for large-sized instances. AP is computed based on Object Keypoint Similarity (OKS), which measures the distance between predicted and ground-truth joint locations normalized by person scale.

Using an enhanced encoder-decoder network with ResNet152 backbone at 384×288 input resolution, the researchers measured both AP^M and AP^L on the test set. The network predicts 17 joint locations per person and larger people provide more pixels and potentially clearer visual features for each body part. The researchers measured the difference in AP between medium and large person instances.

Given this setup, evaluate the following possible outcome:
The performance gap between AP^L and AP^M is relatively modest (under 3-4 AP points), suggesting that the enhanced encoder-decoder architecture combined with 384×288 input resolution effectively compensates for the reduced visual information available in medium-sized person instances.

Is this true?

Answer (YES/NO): NO